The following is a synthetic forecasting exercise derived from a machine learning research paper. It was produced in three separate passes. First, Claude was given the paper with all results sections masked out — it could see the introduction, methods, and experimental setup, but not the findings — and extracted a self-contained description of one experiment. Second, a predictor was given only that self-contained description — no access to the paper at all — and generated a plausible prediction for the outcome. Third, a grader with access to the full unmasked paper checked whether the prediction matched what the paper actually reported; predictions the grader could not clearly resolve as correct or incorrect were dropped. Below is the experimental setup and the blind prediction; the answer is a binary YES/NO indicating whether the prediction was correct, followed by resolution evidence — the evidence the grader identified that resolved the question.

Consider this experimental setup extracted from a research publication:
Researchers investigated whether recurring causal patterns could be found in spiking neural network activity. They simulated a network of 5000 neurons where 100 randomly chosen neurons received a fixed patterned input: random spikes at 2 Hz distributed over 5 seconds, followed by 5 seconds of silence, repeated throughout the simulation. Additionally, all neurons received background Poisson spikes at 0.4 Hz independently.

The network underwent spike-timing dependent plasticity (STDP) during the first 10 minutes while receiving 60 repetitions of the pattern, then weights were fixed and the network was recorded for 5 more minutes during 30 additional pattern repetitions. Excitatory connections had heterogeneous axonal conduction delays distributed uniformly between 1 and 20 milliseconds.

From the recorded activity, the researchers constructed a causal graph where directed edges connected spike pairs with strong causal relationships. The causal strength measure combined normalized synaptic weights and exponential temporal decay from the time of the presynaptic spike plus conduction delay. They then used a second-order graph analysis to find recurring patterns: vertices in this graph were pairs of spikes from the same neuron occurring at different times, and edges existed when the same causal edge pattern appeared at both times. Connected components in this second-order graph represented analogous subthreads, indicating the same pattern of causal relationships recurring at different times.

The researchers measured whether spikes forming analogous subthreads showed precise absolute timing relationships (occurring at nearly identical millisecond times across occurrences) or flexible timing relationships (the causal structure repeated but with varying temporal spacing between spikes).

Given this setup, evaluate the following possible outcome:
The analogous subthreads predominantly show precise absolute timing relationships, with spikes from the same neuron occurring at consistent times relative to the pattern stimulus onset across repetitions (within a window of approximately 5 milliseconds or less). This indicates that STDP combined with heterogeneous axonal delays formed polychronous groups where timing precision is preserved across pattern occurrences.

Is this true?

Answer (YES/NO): NO